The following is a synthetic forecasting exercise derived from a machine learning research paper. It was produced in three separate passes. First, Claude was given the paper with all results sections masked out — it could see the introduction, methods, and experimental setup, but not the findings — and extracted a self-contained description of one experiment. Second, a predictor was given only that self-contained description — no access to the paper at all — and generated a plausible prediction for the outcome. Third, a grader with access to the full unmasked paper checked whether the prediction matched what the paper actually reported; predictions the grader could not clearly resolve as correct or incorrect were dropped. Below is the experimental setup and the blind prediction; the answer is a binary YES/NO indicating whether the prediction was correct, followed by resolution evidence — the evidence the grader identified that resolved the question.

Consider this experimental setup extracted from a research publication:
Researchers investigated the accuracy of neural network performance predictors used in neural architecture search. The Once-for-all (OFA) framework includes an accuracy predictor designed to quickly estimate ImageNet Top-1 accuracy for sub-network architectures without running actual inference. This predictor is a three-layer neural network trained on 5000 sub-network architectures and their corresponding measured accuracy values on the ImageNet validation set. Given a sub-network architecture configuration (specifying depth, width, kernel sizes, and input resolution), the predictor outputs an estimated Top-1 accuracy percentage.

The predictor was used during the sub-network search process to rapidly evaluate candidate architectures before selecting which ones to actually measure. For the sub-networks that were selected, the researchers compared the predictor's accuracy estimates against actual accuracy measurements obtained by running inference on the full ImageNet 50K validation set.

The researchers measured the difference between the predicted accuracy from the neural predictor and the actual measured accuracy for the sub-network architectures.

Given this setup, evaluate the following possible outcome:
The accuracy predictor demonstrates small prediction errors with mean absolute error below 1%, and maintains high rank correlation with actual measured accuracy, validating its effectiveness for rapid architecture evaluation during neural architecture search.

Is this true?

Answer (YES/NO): NO